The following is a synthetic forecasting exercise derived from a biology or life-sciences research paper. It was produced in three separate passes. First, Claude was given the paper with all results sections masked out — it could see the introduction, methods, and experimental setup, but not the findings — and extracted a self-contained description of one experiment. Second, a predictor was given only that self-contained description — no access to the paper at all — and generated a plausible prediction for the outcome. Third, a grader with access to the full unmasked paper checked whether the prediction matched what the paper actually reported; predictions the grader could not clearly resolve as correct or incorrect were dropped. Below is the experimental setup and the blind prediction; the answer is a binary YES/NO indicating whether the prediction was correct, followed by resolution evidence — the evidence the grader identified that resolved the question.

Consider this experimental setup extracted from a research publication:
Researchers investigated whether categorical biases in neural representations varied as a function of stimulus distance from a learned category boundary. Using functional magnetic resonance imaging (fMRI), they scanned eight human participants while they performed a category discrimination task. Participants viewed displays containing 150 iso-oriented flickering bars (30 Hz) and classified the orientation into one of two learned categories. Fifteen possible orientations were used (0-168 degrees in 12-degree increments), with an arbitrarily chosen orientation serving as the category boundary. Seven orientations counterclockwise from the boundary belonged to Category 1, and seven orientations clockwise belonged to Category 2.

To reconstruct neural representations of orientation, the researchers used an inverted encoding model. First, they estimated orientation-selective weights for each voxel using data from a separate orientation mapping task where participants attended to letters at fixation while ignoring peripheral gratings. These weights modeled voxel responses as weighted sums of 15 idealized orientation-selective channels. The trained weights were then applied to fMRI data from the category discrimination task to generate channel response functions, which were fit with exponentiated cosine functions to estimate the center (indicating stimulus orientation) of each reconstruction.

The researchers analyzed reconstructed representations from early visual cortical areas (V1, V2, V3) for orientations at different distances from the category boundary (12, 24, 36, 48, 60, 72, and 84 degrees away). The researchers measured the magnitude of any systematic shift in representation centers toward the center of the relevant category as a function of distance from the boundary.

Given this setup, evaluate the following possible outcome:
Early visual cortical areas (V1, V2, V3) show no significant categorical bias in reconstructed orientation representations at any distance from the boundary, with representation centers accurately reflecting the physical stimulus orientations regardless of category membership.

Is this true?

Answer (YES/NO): NO